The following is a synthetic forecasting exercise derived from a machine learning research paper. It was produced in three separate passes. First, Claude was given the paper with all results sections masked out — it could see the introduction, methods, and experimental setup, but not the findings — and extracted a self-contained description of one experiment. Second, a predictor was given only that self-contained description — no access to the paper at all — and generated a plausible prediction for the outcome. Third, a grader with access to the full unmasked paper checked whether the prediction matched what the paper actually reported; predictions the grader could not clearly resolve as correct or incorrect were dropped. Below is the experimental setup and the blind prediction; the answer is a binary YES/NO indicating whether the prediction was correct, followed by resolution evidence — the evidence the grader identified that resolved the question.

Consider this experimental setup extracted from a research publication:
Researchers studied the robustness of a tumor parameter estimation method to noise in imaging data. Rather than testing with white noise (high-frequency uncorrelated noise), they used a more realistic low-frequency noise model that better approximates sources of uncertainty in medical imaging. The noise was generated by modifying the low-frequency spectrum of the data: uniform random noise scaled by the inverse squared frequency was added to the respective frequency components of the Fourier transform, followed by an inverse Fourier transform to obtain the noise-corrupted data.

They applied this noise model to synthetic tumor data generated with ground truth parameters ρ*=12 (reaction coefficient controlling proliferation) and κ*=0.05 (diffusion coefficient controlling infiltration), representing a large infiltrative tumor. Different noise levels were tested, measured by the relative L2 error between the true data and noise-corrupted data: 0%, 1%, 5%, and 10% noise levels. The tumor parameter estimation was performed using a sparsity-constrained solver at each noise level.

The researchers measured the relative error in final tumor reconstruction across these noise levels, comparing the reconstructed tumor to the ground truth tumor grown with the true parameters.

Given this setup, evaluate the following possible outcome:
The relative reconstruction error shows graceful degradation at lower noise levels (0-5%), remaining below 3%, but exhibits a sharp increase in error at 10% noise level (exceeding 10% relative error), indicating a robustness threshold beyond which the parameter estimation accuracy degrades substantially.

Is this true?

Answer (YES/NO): NO